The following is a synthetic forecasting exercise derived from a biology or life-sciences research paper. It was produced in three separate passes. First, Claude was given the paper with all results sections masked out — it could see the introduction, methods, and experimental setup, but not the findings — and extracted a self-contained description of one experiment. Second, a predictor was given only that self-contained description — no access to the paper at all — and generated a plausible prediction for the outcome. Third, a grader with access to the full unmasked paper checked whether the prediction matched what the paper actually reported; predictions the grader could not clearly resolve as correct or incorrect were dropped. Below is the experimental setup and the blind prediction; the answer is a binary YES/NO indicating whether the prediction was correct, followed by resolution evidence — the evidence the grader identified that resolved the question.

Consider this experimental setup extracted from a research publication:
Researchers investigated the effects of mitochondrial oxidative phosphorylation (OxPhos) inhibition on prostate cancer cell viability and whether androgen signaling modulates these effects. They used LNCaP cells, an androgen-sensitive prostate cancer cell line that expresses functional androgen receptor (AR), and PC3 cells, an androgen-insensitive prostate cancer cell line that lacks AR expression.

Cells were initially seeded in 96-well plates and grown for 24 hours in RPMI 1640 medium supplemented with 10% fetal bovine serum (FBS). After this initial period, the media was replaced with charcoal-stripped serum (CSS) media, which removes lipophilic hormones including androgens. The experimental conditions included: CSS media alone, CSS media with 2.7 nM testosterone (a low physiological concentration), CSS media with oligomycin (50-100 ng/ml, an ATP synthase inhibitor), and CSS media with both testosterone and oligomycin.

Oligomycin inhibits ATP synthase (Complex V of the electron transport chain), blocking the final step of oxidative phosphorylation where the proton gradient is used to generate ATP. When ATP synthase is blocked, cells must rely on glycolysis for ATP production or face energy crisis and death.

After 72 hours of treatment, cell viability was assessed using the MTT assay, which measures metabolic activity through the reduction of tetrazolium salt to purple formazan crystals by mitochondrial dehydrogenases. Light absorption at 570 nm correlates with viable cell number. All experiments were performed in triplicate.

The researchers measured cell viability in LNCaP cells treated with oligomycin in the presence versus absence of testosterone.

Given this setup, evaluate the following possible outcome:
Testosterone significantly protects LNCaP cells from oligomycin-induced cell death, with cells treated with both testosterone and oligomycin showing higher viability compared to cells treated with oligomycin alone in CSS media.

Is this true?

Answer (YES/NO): NO